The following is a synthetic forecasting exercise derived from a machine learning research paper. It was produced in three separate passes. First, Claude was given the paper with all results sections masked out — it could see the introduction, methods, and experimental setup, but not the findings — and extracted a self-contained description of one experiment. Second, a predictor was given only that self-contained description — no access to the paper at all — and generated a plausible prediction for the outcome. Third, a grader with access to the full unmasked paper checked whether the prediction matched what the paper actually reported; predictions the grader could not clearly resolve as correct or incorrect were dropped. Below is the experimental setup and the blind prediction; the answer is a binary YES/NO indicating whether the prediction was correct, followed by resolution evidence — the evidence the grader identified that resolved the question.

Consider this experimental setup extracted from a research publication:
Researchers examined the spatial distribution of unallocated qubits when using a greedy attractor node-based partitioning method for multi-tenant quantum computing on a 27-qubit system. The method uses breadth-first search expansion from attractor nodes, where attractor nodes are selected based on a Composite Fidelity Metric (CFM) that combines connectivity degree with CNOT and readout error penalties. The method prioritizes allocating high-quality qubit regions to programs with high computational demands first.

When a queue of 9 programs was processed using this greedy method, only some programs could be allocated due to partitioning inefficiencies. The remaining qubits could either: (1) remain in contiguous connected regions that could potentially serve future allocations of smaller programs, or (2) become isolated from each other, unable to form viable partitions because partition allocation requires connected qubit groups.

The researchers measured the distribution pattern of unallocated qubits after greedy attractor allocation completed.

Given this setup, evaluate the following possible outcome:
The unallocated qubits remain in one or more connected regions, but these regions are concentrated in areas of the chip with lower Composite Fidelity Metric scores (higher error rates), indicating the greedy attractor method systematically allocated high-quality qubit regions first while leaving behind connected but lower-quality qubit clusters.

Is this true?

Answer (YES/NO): NO